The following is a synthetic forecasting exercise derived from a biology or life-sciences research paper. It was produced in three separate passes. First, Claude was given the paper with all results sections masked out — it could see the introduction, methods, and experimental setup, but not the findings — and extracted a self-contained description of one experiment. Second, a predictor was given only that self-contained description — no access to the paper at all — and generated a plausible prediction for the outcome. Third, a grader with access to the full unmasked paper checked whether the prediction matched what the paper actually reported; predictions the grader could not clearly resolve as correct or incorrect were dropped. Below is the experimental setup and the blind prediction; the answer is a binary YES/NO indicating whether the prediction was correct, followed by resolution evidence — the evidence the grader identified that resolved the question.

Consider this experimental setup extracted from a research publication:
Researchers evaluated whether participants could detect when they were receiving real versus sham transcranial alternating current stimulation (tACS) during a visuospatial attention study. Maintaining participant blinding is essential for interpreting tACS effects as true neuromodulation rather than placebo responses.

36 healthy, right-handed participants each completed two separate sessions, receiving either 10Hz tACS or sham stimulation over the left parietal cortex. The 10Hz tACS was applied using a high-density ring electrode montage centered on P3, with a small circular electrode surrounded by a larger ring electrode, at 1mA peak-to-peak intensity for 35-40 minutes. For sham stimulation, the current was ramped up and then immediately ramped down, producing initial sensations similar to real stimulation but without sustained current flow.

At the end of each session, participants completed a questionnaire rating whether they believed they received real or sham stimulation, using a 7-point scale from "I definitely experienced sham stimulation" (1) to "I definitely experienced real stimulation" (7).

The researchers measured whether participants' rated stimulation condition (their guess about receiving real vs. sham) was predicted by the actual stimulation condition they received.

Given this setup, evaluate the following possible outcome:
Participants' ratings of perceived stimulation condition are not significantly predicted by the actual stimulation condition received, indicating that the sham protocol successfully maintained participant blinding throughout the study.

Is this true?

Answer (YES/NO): YES